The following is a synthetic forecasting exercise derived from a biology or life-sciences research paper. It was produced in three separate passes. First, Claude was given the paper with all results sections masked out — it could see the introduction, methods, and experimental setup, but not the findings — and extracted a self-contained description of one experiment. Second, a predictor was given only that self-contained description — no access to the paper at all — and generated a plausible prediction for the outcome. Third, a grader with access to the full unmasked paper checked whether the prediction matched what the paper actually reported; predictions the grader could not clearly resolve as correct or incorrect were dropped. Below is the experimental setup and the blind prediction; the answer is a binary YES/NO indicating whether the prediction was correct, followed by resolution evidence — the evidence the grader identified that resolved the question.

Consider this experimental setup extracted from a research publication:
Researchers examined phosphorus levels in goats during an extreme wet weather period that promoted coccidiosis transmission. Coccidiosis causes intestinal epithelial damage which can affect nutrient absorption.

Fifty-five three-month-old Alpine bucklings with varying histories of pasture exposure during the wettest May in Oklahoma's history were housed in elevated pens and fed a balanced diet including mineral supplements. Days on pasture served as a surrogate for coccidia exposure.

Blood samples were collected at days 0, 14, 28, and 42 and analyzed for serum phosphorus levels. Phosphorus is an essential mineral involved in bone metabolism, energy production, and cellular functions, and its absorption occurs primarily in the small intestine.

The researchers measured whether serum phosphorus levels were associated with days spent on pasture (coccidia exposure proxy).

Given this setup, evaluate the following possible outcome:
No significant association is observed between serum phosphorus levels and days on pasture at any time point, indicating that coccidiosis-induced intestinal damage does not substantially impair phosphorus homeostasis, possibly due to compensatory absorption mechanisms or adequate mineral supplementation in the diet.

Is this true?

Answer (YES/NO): NO